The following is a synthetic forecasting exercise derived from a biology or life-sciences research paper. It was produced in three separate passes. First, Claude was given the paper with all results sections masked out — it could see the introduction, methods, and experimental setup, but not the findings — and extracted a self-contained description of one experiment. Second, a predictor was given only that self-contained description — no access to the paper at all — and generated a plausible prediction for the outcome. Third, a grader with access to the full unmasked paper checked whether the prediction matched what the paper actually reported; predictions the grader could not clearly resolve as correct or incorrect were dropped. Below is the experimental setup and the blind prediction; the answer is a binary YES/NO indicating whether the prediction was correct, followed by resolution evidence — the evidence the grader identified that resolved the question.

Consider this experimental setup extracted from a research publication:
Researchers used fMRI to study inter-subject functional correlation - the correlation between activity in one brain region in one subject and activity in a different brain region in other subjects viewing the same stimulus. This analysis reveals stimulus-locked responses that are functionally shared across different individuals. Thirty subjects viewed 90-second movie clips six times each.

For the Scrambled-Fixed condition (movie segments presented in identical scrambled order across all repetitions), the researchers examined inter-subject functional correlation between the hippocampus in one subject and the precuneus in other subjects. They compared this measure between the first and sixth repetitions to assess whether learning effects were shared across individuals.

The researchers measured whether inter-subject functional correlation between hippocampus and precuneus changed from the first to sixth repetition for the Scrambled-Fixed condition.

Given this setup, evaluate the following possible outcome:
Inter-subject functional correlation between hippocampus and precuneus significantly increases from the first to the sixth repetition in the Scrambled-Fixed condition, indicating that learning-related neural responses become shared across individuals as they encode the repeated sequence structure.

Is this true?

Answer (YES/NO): NO